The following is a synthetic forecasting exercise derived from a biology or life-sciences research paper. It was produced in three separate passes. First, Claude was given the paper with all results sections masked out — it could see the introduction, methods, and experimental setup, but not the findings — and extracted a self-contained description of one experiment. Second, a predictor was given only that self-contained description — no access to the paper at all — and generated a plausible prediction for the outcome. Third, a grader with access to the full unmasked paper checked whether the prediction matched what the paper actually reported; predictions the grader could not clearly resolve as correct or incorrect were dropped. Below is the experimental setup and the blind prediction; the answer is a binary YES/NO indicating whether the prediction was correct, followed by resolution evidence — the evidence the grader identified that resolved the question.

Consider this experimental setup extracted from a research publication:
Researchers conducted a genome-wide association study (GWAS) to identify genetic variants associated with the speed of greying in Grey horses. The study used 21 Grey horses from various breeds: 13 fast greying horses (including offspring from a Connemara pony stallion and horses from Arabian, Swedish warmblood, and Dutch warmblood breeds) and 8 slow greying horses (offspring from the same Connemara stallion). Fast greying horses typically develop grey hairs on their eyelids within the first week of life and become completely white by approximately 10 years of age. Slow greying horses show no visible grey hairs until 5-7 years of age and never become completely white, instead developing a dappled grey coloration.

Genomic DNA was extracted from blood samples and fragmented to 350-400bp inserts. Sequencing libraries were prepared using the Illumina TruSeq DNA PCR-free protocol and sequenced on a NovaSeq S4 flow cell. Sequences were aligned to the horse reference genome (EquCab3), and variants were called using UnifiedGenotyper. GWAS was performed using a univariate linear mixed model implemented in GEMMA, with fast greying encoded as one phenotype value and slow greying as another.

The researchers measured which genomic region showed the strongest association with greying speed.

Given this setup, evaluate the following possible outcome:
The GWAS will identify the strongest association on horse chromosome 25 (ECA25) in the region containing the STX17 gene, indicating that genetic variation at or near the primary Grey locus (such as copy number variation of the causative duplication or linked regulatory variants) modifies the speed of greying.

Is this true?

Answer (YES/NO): YES